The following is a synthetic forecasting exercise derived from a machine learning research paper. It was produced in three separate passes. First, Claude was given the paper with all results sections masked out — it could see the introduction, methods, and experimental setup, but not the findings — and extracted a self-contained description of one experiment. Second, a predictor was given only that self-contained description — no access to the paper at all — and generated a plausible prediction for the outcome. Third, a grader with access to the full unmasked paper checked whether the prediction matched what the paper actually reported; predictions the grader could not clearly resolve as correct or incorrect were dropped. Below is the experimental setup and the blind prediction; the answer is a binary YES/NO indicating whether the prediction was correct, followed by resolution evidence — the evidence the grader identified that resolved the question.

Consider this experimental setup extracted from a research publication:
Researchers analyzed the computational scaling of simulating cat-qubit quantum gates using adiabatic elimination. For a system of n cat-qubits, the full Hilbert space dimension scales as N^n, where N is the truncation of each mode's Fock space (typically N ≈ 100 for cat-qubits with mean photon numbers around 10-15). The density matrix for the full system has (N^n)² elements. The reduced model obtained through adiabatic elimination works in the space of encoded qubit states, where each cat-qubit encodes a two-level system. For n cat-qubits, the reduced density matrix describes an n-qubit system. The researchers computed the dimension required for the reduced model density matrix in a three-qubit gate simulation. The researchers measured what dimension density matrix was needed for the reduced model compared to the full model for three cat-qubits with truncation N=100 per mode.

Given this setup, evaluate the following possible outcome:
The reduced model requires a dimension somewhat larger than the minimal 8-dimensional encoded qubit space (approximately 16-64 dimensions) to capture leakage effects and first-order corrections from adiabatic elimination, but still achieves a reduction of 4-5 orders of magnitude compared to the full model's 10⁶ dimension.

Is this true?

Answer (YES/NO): NO